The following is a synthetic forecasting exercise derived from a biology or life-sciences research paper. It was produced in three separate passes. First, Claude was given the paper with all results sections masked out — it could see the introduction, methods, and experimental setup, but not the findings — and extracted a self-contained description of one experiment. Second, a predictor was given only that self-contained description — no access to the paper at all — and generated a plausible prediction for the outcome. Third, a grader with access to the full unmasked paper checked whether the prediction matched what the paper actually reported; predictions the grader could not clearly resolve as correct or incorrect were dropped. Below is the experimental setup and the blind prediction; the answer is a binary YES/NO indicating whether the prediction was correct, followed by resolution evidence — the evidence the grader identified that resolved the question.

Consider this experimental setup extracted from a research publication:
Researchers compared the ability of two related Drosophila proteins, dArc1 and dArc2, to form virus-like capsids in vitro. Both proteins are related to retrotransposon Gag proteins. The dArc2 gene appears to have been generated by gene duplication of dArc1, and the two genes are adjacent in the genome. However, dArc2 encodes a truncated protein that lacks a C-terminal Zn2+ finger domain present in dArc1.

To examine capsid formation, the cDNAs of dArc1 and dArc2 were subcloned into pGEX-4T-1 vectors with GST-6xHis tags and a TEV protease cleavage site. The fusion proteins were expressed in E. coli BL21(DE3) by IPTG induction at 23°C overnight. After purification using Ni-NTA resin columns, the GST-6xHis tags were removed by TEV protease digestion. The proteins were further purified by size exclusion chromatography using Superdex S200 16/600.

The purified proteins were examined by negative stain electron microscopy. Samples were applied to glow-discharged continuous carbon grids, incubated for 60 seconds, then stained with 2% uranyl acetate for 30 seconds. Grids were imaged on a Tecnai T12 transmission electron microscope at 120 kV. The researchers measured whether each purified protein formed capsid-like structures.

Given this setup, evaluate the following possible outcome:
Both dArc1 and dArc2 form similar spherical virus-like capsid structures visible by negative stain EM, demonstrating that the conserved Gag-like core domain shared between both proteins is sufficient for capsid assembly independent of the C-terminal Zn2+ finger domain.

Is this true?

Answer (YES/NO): YES